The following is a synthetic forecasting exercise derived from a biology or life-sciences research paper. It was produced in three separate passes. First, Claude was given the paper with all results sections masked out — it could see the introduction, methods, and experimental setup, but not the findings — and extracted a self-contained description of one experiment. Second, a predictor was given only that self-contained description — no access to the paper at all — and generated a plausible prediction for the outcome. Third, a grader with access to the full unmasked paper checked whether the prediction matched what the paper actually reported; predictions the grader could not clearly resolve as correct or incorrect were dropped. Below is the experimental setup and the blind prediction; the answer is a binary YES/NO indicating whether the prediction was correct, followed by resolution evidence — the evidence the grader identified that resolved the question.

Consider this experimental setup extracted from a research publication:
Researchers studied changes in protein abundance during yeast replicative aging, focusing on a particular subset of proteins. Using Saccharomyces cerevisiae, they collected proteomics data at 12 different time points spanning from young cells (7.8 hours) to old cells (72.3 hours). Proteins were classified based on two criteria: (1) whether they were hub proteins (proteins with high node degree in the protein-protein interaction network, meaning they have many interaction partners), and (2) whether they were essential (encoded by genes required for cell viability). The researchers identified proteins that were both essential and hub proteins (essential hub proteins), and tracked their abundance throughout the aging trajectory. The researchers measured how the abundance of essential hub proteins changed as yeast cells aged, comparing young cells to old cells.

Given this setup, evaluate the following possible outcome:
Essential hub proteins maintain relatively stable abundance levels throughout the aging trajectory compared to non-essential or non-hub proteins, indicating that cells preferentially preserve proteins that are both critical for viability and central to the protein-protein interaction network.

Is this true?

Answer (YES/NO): NO